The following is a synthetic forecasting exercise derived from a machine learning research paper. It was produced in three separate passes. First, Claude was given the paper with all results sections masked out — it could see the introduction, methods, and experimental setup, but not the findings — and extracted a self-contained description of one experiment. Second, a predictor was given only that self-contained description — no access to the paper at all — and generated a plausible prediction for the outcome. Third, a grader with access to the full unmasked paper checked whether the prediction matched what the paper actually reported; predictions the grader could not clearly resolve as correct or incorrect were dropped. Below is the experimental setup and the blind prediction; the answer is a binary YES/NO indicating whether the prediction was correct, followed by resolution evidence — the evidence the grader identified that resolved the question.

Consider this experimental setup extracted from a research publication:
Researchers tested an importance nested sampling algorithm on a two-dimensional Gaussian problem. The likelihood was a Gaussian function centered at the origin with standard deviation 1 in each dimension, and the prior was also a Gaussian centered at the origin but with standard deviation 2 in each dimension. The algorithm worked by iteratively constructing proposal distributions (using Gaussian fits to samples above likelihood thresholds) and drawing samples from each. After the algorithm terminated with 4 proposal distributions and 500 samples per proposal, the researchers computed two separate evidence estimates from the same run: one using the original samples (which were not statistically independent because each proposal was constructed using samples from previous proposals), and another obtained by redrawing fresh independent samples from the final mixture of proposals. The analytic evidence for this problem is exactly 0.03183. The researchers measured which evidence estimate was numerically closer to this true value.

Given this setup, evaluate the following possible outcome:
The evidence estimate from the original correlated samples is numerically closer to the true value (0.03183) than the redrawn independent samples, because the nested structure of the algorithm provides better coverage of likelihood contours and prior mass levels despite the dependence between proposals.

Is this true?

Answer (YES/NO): YES